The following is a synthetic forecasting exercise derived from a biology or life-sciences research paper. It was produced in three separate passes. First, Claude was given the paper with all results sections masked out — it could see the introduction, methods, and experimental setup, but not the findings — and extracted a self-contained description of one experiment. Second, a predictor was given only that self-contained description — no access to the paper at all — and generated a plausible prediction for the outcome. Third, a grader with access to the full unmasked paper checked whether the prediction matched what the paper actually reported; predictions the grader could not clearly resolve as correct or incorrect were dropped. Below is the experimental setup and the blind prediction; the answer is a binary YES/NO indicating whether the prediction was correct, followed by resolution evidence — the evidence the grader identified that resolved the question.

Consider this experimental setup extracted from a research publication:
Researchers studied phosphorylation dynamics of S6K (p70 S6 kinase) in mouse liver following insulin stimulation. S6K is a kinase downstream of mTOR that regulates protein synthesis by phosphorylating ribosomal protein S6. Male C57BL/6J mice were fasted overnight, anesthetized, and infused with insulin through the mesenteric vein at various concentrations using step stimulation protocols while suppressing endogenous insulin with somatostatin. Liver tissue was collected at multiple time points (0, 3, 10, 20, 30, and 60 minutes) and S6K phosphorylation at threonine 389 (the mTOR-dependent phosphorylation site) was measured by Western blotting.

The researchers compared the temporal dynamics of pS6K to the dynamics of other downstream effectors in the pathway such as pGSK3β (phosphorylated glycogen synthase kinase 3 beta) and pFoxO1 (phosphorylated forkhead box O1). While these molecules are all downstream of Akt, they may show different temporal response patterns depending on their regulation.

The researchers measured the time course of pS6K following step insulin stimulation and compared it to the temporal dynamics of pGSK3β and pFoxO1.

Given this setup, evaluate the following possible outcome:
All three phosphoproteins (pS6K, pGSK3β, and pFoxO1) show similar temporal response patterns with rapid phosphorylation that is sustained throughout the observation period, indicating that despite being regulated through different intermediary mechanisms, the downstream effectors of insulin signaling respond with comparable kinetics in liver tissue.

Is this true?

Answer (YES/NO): NO